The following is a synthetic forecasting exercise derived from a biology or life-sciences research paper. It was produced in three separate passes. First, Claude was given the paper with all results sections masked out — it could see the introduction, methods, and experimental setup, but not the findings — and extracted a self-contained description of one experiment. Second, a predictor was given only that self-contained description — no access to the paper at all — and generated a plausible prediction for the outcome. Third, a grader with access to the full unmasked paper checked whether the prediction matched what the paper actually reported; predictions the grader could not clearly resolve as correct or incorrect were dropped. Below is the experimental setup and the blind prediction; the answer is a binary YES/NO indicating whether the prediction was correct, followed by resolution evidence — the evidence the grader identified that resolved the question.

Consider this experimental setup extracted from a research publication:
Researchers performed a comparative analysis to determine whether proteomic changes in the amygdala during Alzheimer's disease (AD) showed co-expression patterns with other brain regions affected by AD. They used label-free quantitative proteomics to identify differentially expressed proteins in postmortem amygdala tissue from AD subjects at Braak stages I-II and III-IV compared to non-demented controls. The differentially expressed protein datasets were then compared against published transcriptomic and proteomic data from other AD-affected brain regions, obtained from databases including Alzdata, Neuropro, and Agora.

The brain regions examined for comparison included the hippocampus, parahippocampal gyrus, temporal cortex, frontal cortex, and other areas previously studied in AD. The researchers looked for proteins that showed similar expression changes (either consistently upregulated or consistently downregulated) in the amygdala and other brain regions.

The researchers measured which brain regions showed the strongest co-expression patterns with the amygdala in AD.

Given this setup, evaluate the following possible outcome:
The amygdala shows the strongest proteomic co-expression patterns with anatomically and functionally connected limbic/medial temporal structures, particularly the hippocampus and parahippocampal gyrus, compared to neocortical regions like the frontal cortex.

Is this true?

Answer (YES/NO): NO